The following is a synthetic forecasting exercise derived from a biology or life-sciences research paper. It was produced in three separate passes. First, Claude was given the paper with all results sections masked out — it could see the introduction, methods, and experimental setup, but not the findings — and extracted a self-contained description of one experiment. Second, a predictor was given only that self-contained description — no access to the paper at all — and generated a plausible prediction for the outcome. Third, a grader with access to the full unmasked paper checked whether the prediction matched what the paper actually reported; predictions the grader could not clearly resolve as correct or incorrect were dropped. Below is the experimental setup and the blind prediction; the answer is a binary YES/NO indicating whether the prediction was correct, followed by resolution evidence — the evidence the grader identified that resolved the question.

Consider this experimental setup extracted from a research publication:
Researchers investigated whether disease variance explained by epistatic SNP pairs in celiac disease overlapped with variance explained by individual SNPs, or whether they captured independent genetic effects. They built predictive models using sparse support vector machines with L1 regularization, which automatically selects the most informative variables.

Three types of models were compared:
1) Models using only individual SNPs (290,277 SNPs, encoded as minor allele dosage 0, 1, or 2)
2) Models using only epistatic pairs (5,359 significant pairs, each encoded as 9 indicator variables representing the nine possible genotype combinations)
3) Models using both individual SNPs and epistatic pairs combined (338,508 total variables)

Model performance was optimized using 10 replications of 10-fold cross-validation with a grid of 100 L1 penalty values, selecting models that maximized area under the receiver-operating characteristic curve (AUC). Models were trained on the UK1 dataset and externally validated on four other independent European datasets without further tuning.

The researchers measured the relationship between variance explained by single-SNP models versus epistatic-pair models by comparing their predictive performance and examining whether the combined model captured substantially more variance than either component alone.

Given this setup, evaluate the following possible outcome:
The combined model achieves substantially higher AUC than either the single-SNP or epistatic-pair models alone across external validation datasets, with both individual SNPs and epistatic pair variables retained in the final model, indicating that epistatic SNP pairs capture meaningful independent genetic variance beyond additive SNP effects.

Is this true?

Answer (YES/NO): NO